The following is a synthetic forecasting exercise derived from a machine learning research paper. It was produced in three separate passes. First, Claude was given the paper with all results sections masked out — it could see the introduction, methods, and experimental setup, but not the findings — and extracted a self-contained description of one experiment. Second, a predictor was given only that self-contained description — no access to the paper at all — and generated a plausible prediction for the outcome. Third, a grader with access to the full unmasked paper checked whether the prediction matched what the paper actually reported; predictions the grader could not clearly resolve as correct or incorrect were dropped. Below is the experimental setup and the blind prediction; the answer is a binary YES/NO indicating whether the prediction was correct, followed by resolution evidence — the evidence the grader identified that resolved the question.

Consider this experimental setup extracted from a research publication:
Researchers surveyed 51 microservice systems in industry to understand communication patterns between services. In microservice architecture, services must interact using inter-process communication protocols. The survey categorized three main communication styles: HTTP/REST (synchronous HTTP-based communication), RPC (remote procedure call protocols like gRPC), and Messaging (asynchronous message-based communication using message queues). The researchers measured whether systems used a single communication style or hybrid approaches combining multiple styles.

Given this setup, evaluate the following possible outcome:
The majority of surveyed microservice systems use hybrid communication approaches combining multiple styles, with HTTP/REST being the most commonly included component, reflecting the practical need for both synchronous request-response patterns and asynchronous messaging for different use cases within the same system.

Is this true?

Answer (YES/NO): YES